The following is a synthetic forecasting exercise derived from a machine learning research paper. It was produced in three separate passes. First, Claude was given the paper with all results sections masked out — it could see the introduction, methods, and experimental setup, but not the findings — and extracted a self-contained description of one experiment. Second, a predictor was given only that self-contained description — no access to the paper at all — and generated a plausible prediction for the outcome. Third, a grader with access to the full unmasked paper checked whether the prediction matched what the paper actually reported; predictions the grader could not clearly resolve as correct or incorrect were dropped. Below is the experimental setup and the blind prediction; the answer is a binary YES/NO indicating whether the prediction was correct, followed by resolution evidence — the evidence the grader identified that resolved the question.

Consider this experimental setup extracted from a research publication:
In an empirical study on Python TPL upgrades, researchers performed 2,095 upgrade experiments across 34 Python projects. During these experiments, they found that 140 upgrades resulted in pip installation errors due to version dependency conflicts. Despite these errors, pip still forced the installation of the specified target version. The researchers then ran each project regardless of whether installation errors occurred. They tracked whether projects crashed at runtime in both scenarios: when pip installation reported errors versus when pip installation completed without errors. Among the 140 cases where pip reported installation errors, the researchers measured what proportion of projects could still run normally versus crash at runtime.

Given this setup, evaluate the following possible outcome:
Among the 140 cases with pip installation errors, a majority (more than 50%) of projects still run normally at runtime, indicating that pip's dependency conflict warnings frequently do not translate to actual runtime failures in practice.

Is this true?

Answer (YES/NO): YES